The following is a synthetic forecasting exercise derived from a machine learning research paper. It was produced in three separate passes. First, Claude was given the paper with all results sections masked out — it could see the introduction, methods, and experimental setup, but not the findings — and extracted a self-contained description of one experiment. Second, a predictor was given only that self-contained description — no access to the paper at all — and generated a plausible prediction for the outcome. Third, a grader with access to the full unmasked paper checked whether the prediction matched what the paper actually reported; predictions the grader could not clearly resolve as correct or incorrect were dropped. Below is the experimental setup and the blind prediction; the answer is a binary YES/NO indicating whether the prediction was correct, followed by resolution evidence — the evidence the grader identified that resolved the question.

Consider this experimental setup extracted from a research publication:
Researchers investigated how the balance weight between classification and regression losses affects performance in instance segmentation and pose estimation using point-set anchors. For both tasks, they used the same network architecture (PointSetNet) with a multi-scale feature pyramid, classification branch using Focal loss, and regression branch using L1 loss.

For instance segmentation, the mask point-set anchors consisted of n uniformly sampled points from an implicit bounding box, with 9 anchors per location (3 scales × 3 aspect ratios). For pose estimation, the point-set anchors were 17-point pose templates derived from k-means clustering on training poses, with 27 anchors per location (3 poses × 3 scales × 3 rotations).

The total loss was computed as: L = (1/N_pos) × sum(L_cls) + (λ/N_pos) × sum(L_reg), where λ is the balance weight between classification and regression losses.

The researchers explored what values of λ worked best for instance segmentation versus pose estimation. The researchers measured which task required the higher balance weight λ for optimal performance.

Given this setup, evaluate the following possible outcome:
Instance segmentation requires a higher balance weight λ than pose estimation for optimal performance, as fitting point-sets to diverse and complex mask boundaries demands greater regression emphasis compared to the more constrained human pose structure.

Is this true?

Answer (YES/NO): NO